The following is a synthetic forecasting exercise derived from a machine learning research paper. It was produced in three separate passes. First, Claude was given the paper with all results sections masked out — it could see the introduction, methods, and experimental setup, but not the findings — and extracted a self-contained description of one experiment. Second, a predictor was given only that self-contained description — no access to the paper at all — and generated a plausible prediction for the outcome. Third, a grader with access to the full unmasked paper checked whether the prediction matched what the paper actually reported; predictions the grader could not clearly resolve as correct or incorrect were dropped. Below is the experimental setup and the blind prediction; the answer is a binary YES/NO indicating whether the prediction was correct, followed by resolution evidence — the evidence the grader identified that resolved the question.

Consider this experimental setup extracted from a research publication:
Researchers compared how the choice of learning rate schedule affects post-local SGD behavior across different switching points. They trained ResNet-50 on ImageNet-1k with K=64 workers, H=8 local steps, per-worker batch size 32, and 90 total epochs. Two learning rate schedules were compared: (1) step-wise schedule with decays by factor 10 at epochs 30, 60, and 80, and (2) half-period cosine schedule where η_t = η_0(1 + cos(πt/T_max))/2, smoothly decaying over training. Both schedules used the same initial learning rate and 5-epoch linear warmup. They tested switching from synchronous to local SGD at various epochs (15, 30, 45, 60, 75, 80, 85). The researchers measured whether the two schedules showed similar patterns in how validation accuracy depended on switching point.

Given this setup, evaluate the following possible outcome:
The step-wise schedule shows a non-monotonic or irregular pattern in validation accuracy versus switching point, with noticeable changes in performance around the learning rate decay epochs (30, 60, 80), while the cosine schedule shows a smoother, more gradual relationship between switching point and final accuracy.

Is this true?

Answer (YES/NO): YES